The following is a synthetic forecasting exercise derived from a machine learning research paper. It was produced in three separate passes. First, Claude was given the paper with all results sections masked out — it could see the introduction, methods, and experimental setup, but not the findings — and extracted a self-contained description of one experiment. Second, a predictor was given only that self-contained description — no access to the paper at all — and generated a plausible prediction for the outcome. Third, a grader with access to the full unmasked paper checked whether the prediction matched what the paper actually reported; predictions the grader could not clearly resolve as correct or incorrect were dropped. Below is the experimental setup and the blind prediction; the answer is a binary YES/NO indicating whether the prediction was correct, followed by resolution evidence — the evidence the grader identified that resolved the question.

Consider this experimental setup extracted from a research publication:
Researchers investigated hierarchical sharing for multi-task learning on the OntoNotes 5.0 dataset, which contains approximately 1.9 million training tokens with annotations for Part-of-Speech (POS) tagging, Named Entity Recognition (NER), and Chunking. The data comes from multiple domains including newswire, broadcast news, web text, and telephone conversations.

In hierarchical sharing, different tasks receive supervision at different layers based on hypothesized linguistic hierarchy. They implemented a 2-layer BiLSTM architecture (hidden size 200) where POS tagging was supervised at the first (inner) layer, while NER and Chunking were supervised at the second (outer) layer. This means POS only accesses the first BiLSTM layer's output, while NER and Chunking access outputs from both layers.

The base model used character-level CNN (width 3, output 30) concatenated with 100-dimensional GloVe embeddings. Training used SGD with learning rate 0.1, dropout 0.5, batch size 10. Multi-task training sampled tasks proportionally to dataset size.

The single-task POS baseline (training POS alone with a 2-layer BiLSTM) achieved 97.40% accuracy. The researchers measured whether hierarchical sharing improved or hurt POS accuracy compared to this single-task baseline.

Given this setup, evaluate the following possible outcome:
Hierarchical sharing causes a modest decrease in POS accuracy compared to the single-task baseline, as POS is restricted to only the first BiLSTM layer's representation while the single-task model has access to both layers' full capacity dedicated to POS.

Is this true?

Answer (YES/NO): YES